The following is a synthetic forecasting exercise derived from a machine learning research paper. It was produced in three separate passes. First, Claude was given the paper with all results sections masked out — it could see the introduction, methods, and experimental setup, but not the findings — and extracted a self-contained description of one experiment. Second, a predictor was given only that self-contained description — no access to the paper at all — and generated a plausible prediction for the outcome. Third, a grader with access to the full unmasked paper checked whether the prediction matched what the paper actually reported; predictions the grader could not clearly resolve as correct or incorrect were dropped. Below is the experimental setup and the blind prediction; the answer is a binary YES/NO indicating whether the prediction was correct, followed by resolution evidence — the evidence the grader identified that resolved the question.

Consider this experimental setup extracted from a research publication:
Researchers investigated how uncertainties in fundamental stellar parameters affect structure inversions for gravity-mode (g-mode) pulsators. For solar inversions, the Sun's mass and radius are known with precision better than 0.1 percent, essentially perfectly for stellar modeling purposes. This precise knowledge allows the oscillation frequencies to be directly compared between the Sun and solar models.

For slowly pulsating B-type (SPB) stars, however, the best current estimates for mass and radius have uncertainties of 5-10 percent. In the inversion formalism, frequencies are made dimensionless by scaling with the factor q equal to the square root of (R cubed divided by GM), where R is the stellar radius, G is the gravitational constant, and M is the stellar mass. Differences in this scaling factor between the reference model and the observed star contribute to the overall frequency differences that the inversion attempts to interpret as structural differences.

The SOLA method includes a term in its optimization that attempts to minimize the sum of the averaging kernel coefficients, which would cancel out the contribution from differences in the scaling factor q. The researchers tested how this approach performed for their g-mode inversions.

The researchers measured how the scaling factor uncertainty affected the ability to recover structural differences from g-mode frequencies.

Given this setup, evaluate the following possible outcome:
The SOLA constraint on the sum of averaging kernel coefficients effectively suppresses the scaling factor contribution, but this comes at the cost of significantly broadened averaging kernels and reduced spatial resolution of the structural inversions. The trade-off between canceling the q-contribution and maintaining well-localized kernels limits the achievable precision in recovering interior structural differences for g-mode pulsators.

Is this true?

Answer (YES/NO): NO